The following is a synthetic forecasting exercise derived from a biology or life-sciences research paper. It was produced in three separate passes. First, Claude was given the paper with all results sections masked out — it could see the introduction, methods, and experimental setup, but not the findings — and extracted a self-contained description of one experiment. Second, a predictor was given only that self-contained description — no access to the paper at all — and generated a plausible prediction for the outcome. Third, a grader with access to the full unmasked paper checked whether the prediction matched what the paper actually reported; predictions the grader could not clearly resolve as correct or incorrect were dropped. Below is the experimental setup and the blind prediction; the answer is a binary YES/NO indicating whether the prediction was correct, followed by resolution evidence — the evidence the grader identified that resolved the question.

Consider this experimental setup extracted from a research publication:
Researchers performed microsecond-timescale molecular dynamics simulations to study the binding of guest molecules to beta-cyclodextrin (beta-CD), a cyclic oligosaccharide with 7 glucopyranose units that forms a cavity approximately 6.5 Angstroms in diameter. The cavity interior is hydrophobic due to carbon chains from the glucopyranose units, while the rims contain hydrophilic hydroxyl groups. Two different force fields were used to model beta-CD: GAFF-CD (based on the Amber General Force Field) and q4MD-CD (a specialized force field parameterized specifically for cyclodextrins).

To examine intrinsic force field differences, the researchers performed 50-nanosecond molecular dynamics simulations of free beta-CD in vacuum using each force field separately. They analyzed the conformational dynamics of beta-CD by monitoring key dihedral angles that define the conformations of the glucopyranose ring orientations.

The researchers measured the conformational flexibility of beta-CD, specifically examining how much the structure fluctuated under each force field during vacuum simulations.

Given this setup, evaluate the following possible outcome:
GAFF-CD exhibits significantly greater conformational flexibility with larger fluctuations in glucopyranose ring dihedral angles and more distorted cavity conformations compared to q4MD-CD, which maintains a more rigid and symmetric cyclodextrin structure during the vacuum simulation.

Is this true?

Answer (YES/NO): NO